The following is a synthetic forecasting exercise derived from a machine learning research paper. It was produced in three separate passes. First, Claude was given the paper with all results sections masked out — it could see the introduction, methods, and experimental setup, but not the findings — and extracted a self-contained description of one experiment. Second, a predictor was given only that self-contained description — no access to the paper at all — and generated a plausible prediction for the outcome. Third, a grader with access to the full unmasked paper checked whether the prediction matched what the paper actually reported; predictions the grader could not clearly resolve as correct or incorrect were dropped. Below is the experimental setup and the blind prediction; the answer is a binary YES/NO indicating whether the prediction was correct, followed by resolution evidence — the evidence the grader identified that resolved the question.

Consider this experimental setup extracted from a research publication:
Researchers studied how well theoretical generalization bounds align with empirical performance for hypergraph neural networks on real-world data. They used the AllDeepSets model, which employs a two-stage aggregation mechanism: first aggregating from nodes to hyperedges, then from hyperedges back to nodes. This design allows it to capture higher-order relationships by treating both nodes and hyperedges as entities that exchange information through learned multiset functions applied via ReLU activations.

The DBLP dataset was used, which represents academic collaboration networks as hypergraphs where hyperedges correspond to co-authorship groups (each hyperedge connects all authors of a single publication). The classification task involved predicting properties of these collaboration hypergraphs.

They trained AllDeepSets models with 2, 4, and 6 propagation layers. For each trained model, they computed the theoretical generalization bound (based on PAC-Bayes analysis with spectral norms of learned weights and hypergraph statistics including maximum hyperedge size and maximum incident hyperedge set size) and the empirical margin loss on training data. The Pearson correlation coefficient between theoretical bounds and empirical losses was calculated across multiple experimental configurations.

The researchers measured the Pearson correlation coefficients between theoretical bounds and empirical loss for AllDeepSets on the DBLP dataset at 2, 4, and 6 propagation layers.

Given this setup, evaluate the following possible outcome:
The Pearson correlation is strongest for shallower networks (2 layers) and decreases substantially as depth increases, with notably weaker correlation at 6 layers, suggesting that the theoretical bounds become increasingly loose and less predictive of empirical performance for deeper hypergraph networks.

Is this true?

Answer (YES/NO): NO